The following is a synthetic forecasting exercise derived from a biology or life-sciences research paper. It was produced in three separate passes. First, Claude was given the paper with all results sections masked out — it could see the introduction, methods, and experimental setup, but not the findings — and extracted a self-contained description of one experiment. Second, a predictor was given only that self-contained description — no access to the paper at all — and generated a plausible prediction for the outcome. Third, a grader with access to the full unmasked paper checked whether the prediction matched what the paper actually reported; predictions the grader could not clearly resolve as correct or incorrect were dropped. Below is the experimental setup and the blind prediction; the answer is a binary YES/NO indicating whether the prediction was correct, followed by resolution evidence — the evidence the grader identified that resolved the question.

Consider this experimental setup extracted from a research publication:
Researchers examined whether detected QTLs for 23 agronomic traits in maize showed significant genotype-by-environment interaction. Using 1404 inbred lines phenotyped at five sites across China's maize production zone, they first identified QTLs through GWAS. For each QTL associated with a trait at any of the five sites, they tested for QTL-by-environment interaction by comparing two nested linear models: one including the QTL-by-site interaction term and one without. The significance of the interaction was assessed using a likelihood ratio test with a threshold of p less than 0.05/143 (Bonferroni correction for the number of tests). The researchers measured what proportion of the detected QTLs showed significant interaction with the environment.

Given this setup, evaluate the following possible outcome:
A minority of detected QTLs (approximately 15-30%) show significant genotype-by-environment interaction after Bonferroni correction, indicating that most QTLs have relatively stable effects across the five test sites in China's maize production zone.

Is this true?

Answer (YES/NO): NO